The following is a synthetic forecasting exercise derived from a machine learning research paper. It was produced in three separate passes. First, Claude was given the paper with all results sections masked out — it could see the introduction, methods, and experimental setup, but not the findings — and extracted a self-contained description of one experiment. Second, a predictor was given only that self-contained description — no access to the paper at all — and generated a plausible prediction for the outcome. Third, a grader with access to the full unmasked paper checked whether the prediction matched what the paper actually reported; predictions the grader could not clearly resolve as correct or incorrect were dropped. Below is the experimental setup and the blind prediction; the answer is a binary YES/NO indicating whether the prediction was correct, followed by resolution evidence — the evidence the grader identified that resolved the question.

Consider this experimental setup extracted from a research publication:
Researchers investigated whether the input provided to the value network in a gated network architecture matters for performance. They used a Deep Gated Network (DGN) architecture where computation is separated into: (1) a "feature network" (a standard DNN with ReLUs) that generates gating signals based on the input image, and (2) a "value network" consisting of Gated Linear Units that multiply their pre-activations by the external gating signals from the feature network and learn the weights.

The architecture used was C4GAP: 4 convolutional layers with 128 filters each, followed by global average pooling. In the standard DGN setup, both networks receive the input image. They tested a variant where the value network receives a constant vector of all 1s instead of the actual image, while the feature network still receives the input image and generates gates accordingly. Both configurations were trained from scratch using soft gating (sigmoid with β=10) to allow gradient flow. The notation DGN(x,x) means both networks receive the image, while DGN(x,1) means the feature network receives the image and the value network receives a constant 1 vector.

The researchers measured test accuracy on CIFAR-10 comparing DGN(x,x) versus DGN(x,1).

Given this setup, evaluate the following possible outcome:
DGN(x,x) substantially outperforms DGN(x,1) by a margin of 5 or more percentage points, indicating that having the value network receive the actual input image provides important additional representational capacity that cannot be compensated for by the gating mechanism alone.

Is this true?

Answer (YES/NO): NO